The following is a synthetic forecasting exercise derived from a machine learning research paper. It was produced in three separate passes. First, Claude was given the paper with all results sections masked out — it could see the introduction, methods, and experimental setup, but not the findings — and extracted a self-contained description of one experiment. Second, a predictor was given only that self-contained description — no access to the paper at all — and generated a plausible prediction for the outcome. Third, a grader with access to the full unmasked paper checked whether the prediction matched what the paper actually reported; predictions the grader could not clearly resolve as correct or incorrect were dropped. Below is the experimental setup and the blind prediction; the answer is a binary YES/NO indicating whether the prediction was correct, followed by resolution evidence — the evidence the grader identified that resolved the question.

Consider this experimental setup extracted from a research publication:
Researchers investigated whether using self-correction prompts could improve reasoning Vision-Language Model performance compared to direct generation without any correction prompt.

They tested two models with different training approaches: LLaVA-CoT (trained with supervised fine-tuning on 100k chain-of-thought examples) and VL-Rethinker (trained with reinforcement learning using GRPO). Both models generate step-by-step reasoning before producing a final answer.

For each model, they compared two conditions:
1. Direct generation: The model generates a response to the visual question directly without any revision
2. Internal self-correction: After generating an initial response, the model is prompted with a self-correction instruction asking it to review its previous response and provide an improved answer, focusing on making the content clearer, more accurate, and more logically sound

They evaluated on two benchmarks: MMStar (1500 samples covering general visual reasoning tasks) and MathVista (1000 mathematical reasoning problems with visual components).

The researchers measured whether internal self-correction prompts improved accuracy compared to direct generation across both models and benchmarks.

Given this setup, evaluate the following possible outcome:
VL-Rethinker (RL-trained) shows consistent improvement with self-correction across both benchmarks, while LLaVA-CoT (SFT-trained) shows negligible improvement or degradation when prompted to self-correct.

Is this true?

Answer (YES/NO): NO